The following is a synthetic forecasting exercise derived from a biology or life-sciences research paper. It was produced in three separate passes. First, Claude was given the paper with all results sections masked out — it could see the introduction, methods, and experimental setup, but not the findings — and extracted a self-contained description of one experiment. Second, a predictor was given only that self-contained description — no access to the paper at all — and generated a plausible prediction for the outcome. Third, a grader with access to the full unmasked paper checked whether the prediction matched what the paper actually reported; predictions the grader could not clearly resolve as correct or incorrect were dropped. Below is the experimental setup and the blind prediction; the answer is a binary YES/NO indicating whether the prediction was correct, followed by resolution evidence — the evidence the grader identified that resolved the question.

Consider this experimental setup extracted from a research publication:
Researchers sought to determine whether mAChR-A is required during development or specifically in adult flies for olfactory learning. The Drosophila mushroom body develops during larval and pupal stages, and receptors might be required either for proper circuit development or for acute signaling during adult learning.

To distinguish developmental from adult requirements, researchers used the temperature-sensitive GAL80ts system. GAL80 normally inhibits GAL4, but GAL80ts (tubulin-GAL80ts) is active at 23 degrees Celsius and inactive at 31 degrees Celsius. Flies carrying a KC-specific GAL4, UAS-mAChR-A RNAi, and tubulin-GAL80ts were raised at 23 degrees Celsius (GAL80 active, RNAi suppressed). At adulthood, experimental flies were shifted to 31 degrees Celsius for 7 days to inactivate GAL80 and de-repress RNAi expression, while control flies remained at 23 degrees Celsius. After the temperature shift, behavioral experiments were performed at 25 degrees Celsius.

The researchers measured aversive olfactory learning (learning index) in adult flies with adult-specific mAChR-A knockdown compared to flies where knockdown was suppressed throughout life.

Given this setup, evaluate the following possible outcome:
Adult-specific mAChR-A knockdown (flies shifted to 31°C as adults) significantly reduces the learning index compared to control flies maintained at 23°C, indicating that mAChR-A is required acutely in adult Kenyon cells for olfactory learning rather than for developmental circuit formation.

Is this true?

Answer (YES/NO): YES